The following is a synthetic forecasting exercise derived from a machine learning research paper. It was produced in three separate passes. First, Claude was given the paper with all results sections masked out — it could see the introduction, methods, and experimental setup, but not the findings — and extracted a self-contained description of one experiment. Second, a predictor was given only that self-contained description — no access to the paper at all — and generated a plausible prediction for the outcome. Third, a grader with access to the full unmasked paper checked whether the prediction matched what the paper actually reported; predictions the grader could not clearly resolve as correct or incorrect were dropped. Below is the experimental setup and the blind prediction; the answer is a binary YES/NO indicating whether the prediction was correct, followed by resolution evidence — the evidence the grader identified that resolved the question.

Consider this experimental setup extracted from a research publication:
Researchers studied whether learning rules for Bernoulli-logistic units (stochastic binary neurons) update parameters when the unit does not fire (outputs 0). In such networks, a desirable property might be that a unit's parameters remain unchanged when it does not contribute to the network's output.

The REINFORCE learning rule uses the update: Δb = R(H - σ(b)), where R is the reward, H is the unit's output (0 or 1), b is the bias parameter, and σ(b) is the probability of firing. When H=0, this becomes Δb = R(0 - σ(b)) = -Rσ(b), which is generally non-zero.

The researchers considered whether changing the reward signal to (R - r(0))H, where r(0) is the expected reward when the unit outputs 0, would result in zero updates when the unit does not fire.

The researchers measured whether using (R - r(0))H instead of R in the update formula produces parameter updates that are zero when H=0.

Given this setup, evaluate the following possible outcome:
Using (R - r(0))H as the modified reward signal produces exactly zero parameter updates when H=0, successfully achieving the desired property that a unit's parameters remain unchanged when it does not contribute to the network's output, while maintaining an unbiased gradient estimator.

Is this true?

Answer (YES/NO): YES